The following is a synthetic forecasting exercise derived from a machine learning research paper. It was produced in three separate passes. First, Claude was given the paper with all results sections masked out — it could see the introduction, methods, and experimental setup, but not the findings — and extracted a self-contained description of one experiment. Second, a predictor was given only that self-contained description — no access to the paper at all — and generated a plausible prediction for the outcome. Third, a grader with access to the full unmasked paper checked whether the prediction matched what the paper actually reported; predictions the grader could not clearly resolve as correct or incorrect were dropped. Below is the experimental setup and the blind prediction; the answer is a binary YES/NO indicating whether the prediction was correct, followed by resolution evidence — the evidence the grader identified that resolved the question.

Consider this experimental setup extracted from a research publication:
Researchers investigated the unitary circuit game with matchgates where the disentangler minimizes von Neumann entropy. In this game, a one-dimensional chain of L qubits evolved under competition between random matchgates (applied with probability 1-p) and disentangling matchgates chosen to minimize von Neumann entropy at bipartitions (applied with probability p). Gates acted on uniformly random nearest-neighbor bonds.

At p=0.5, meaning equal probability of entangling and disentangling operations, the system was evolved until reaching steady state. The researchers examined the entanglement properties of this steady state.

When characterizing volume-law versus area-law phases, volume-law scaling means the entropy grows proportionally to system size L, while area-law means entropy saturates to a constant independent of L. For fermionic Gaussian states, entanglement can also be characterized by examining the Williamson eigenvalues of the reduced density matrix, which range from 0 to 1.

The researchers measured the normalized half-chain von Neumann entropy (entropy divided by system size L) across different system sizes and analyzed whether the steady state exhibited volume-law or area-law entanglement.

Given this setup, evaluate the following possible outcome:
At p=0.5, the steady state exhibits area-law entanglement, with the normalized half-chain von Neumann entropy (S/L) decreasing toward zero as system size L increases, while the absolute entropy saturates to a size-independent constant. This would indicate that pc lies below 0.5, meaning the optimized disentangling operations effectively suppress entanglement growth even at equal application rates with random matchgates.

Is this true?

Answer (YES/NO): NO